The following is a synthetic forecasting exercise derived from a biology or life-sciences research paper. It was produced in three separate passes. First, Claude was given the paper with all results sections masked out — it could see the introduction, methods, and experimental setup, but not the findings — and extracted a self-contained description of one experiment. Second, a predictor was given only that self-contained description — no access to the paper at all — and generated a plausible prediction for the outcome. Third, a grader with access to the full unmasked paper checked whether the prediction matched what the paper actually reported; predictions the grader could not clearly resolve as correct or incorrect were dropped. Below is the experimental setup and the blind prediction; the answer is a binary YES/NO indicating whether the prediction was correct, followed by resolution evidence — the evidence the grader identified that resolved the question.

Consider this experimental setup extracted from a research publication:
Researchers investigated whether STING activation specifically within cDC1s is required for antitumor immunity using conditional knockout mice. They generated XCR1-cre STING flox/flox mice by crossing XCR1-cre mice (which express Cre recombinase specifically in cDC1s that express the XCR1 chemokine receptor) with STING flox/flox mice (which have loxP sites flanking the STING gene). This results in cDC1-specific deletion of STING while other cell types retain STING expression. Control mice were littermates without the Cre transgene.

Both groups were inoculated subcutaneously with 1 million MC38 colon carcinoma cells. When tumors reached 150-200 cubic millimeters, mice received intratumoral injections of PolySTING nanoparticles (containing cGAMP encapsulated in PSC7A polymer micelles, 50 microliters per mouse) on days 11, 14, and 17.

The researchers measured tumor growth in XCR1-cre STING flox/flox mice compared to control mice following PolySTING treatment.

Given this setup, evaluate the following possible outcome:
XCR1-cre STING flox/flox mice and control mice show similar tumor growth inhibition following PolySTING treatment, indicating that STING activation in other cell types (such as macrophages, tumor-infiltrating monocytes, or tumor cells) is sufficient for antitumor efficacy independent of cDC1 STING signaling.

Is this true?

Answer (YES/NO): NO